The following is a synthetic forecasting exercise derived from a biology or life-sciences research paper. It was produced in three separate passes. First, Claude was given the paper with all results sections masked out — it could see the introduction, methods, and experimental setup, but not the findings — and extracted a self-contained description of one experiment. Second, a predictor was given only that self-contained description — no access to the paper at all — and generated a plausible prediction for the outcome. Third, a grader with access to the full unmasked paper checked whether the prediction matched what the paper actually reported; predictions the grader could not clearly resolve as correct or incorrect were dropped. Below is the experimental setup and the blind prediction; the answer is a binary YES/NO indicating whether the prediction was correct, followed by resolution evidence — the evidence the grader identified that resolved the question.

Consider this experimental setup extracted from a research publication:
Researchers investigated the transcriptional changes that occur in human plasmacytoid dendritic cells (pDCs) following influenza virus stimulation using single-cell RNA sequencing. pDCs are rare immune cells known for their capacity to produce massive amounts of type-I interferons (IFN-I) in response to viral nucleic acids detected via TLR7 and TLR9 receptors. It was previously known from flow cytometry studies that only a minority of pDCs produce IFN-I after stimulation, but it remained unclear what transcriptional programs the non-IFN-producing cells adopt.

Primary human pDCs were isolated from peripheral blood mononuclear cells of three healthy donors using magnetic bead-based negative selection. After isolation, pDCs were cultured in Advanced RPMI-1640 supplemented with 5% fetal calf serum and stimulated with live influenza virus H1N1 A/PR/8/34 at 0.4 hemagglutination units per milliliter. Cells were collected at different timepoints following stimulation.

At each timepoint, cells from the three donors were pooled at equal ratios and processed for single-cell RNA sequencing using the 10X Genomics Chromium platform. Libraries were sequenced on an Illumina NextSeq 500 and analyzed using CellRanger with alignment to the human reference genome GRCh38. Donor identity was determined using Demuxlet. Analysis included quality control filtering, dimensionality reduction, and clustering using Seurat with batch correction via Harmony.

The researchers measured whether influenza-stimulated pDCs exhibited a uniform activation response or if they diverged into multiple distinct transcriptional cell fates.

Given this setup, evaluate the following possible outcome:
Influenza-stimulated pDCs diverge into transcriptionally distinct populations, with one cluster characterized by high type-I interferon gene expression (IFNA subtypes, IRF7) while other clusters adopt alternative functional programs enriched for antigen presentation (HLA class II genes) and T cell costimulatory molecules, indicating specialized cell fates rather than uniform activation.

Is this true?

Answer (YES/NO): YES